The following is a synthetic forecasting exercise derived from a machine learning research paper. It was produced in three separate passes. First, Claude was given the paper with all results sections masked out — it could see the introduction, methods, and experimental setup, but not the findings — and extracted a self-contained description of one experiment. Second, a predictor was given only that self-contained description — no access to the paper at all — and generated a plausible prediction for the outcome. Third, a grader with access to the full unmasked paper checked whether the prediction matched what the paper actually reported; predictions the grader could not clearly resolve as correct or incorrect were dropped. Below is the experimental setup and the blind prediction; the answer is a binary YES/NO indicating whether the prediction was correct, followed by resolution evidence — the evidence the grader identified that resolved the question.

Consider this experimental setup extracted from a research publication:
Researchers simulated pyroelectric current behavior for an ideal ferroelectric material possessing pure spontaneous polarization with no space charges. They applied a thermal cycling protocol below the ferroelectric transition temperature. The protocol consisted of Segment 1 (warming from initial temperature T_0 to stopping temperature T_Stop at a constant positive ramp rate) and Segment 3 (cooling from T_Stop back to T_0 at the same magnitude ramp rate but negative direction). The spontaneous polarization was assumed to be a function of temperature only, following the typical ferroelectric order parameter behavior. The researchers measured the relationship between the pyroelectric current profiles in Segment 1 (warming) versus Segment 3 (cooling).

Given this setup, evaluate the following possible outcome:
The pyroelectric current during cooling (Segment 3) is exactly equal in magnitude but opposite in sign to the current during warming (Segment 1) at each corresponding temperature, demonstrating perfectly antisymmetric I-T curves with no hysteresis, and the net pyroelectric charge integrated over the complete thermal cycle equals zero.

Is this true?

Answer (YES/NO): YES